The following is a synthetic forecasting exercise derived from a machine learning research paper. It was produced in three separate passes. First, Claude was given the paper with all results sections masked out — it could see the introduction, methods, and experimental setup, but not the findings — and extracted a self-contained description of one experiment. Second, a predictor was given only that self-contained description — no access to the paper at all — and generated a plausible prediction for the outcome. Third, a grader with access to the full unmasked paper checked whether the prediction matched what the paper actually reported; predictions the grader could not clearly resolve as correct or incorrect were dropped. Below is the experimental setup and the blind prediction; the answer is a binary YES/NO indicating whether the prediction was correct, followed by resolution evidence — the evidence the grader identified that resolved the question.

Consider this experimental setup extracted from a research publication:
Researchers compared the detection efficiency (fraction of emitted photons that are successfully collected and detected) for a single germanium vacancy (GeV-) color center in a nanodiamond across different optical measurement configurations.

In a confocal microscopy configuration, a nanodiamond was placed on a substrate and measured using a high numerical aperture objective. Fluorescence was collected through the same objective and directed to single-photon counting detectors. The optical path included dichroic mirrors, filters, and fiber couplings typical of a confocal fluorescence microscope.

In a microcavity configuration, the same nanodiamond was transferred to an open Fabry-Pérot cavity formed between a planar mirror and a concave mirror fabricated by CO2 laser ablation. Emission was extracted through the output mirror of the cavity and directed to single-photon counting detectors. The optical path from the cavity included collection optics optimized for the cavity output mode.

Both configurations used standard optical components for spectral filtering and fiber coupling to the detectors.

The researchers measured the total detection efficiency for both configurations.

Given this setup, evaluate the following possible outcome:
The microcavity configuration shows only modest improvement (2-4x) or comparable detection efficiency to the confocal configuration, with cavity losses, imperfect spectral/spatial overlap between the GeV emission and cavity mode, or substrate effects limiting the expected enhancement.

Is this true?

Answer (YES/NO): NO